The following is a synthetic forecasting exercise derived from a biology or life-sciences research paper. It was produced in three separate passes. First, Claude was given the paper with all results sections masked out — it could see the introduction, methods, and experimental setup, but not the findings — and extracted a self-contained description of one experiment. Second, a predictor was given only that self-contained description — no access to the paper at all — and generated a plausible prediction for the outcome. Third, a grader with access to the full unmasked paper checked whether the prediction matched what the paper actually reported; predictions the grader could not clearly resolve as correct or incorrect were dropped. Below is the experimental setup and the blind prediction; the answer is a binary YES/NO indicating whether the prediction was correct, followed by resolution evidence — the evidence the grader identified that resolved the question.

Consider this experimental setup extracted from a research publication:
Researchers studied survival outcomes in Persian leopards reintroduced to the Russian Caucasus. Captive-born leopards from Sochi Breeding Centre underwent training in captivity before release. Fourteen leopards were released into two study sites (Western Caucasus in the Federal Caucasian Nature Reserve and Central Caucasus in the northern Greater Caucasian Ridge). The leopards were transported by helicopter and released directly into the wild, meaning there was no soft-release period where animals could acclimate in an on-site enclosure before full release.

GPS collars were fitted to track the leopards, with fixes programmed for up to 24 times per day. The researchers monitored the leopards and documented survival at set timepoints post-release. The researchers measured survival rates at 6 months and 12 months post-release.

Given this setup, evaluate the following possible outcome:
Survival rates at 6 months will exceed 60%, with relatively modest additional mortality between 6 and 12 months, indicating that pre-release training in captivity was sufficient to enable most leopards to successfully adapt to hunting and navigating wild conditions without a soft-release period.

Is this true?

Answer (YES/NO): NO